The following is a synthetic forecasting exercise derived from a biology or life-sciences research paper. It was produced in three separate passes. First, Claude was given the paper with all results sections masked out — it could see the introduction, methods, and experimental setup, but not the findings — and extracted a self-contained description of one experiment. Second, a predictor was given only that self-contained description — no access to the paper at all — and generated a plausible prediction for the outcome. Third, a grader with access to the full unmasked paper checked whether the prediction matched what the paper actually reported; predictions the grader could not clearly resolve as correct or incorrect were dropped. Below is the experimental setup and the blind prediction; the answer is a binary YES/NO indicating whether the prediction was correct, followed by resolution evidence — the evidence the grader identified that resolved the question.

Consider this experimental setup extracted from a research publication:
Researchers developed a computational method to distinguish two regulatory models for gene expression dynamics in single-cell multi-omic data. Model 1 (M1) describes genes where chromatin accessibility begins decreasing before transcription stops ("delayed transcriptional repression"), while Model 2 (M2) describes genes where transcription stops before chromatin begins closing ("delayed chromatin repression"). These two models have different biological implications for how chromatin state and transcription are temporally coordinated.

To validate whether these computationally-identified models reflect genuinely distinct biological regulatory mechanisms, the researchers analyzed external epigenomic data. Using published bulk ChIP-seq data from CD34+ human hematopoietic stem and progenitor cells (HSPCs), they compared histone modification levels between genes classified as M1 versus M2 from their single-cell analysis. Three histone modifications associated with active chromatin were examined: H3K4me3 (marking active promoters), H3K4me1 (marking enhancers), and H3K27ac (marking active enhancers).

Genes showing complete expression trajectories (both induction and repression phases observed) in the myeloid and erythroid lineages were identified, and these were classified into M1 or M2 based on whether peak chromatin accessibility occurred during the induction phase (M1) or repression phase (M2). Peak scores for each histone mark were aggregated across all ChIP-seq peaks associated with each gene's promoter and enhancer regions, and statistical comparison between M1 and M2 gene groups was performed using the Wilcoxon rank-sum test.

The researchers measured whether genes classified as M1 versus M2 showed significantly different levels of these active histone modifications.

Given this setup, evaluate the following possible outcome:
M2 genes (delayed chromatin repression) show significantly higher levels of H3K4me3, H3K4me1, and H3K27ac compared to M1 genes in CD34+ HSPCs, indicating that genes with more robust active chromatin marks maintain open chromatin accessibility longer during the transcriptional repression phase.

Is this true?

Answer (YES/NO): NO